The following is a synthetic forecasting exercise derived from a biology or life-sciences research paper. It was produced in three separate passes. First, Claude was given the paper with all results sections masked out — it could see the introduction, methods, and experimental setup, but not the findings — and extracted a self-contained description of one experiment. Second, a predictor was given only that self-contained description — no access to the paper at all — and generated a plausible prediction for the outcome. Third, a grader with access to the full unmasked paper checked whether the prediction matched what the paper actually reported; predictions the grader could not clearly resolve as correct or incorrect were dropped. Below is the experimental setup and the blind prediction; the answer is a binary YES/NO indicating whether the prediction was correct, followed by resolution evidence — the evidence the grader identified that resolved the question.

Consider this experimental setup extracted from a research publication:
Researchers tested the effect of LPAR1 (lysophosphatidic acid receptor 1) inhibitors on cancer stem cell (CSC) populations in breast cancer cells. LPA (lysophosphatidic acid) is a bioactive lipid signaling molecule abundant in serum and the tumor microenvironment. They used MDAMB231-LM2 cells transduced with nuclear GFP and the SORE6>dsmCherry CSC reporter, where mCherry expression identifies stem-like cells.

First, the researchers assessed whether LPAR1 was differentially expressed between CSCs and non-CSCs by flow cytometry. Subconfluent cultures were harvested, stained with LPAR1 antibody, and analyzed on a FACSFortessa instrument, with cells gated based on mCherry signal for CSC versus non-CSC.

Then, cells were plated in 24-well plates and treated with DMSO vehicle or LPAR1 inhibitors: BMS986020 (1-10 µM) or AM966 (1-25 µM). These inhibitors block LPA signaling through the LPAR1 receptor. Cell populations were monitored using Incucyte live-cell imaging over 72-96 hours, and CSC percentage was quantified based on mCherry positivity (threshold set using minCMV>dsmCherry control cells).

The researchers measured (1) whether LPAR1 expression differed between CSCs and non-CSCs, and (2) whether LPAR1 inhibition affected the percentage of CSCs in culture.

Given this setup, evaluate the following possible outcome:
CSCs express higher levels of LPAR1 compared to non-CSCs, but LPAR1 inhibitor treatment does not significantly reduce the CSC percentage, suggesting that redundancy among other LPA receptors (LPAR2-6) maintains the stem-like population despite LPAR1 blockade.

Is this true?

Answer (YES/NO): NO